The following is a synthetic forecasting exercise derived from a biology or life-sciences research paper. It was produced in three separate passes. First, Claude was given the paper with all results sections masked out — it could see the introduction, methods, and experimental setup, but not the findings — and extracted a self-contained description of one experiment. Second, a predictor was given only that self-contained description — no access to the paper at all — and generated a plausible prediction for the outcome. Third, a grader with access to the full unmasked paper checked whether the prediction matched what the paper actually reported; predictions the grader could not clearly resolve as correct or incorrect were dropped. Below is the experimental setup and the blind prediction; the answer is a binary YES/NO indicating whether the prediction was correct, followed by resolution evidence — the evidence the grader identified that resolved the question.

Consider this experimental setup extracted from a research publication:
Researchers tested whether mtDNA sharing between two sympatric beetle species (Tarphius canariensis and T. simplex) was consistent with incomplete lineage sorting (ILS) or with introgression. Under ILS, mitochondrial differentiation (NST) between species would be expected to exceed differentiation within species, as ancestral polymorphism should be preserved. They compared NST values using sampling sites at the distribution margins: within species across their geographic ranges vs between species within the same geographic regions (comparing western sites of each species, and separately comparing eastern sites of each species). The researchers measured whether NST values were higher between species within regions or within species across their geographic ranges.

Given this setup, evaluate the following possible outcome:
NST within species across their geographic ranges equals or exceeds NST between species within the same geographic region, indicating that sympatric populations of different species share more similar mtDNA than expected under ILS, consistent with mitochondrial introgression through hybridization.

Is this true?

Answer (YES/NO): YES